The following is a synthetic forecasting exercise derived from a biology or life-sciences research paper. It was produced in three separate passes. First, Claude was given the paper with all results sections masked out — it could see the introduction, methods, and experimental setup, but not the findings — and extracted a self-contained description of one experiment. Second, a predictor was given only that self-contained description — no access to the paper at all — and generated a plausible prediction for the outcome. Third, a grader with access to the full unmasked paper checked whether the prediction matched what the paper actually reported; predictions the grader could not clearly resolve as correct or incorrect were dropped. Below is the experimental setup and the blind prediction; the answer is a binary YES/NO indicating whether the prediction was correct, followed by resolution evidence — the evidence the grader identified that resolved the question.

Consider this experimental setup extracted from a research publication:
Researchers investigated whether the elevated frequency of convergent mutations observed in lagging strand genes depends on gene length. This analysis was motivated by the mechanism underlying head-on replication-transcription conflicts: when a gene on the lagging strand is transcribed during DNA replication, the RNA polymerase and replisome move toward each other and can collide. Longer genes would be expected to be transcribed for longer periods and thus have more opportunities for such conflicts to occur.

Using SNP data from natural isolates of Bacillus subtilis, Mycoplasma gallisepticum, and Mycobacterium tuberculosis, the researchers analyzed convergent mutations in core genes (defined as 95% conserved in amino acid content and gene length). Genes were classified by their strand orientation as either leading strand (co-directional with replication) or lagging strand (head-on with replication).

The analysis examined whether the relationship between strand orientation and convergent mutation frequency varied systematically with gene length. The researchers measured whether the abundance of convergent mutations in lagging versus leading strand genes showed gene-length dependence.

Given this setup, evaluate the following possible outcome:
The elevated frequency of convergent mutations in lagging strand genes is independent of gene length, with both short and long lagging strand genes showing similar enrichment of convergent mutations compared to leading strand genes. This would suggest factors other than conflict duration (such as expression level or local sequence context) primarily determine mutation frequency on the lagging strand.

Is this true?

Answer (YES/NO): NO